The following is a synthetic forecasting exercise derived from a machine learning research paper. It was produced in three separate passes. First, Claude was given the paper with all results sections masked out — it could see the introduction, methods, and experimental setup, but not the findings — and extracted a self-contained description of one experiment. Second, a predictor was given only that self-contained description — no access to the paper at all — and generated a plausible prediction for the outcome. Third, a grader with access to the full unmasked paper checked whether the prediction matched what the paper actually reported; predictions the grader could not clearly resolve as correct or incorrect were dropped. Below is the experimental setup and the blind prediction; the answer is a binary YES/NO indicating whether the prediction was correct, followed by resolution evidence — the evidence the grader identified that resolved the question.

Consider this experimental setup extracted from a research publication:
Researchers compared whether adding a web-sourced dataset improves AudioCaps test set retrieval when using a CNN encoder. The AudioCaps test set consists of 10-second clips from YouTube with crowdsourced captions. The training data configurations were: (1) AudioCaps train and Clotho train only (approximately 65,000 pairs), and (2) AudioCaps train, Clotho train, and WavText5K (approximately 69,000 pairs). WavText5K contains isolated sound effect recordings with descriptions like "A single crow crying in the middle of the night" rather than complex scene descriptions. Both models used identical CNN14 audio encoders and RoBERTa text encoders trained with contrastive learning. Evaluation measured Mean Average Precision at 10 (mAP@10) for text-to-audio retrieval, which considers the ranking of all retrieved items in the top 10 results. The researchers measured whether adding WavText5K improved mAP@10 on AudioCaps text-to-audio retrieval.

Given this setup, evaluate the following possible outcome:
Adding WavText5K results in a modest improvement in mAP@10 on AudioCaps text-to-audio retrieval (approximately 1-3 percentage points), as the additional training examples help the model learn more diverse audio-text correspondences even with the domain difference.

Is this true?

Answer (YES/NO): YES